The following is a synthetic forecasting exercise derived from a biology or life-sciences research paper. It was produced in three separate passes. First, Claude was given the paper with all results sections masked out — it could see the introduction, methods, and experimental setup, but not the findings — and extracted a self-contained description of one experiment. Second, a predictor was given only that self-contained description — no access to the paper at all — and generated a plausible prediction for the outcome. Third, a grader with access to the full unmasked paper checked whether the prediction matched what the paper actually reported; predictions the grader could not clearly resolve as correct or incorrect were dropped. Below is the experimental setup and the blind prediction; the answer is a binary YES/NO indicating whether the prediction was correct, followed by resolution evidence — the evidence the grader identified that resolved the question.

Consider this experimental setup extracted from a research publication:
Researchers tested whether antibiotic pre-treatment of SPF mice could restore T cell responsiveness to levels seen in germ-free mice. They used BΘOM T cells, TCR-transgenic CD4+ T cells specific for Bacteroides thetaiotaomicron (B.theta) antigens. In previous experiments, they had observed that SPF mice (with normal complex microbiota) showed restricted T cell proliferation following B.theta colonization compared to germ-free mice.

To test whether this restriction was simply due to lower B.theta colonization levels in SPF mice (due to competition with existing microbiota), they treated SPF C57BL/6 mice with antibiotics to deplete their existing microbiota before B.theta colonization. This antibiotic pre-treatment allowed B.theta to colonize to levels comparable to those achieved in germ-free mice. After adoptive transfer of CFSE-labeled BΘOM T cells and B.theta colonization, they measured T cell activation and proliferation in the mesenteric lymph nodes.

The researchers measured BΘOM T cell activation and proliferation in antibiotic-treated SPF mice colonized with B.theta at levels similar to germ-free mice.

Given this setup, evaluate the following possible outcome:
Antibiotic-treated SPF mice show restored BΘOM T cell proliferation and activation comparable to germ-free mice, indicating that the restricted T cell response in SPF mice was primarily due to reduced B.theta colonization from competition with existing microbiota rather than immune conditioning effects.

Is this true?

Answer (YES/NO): NO